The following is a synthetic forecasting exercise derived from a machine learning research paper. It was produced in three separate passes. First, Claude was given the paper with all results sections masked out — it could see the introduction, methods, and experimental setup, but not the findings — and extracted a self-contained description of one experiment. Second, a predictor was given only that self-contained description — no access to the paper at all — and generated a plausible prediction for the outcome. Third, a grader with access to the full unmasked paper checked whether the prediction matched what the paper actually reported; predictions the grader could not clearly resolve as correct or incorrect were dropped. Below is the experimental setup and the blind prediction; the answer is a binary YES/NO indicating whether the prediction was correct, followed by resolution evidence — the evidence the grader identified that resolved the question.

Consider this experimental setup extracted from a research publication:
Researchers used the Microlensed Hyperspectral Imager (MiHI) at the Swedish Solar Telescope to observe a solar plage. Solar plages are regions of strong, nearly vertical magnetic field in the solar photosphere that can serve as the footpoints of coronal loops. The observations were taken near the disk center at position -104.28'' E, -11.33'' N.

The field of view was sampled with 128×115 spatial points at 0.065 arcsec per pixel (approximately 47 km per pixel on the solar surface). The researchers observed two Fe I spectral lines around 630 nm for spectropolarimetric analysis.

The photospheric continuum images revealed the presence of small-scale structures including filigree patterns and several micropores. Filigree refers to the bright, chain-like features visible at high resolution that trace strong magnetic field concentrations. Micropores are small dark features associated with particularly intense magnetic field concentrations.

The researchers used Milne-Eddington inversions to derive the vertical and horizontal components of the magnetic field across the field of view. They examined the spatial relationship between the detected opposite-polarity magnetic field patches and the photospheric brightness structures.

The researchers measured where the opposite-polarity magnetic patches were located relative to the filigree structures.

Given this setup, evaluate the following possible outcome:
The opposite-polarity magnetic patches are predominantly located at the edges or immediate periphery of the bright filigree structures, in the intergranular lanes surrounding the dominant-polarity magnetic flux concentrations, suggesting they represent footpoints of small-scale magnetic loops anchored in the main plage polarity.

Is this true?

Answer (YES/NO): YES